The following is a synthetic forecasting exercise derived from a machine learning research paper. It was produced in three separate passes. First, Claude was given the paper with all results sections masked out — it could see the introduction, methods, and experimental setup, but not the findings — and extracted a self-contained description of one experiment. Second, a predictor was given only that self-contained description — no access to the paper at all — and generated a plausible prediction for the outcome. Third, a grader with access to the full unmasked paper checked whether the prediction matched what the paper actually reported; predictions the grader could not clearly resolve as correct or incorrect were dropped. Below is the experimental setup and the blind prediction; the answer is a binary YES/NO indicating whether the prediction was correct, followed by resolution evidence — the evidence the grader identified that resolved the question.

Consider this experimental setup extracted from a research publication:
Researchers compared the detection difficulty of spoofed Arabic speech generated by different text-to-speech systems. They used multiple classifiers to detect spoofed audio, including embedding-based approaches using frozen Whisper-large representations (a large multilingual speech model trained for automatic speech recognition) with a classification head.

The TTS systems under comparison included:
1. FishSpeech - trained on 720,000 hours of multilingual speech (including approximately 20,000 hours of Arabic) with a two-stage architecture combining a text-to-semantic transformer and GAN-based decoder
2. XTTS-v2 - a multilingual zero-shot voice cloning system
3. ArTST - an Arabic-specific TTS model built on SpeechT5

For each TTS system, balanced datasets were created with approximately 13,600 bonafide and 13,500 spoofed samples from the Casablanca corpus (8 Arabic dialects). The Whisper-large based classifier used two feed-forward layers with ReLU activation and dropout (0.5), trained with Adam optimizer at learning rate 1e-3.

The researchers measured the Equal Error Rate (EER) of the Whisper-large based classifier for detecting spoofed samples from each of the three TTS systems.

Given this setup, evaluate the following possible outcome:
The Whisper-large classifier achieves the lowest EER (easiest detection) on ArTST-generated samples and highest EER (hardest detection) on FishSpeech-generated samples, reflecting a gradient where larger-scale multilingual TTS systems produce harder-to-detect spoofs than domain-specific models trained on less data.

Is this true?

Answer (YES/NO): YES